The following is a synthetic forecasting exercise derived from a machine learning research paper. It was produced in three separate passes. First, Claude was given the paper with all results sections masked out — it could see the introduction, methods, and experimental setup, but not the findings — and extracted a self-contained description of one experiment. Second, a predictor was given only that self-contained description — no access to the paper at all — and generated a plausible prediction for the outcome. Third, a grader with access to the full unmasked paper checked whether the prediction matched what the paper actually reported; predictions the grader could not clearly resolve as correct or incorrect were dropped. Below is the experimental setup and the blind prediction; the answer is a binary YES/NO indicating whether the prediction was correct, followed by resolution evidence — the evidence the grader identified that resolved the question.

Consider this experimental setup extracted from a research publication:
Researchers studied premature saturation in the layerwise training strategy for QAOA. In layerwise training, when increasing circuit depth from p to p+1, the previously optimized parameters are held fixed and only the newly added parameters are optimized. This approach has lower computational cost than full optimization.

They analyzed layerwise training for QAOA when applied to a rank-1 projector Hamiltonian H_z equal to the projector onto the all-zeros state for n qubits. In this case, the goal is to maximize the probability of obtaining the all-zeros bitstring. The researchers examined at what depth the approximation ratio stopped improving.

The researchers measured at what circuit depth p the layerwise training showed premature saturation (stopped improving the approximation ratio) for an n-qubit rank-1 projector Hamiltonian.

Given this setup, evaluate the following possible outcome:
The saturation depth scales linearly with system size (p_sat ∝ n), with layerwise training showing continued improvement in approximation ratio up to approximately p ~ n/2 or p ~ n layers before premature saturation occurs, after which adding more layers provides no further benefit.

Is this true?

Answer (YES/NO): NO